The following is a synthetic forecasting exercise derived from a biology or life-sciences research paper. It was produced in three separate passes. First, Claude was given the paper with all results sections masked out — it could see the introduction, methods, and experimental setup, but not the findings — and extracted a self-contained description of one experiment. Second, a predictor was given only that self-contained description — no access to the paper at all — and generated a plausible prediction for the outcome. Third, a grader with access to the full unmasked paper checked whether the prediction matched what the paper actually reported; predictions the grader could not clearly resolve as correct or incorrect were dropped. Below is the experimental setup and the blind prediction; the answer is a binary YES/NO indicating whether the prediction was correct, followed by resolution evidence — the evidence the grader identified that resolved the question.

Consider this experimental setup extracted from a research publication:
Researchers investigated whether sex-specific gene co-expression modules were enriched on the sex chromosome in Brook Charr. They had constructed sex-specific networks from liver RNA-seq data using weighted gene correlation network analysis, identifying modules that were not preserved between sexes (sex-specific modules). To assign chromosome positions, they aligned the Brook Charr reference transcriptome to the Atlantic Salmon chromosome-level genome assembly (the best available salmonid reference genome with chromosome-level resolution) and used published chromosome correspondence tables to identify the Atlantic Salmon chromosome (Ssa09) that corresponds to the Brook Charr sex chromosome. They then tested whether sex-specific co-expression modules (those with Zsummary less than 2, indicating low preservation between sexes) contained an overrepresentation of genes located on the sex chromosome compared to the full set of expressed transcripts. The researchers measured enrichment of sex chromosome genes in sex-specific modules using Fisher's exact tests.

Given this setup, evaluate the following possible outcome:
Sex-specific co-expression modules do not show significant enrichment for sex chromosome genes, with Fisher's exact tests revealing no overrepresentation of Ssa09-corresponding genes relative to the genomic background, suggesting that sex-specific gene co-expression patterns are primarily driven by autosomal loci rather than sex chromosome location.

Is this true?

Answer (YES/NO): YES